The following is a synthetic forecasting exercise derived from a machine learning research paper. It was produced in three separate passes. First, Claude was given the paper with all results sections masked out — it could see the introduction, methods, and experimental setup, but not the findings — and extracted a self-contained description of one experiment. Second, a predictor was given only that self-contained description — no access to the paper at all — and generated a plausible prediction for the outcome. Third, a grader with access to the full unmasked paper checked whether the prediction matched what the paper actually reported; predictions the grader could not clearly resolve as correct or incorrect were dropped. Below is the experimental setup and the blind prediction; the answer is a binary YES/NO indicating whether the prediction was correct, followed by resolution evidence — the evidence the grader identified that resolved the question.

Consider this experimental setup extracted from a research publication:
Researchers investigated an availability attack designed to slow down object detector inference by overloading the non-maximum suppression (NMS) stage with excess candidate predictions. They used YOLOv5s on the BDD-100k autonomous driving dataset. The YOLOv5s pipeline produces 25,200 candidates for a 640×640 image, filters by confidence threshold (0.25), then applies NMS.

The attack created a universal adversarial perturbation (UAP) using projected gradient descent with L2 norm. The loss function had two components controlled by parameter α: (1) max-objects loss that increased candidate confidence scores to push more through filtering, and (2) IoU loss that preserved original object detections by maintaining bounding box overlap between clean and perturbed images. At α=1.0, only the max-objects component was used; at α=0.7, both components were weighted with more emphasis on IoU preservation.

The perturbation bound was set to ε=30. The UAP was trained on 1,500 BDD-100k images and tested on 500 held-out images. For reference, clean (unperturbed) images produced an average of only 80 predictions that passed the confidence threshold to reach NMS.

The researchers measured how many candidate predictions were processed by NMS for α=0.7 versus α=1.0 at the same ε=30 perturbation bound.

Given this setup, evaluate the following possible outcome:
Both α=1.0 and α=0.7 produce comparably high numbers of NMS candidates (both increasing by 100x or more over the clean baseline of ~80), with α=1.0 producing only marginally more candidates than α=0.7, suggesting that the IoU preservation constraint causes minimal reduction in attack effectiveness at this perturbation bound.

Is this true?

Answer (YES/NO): NO